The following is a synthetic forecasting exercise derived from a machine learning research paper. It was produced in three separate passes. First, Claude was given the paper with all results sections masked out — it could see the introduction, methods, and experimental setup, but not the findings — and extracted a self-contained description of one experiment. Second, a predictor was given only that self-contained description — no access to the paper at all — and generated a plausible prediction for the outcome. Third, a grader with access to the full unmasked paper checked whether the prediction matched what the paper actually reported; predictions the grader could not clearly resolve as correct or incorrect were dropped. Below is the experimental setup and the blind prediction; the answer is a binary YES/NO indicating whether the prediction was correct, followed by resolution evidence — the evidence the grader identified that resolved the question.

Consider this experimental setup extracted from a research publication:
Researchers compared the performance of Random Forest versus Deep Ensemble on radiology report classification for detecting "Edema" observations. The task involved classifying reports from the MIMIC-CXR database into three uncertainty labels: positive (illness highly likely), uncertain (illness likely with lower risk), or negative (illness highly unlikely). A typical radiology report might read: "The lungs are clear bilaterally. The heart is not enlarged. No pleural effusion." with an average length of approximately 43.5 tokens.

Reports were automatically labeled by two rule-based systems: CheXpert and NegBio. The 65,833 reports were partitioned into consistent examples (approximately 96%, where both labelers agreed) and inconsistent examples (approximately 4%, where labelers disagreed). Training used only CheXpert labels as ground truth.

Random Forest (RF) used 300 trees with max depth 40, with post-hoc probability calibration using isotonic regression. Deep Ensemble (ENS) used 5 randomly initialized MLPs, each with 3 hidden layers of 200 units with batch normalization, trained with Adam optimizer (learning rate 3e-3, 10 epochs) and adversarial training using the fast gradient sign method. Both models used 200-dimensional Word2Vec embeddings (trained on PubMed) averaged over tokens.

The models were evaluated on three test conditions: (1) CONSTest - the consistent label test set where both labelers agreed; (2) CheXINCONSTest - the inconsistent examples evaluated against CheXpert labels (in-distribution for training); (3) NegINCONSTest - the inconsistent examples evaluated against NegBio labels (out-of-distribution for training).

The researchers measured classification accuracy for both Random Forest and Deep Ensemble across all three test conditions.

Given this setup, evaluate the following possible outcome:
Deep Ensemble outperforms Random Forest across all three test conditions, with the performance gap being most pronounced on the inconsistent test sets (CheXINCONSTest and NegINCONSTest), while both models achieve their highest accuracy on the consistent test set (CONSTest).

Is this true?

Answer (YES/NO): NO